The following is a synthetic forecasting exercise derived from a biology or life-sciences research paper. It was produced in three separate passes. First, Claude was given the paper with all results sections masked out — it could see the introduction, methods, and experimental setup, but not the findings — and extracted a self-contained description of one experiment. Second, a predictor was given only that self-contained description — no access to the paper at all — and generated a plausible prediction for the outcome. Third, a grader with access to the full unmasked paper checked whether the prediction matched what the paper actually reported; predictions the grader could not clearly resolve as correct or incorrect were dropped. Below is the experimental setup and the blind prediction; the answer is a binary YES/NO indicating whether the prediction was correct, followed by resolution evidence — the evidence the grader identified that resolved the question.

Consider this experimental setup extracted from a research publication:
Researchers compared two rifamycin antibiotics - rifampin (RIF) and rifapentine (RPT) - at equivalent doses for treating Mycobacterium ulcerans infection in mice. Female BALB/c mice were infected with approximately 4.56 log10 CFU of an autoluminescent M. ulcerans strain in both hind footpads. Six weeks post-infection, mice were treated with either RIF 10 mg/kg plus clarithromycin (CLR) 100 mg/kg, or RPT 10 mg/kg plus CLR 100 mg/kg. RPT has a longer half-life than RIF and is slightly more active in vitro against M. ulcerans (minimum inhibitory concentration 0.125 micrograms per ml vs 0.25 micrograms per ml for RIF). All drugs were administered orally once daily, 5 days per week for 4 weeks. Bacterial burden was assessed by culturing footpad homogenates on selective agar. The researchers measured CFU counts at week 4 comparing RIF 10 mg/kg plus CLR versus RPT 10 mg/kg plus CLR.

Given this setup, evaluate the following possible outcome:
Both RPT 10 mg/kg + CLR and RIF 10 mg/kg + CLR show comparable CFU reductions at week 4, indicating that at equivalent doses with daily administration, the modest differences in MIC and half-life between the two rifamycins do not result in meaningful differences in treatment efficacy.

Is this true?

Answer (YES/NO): NO